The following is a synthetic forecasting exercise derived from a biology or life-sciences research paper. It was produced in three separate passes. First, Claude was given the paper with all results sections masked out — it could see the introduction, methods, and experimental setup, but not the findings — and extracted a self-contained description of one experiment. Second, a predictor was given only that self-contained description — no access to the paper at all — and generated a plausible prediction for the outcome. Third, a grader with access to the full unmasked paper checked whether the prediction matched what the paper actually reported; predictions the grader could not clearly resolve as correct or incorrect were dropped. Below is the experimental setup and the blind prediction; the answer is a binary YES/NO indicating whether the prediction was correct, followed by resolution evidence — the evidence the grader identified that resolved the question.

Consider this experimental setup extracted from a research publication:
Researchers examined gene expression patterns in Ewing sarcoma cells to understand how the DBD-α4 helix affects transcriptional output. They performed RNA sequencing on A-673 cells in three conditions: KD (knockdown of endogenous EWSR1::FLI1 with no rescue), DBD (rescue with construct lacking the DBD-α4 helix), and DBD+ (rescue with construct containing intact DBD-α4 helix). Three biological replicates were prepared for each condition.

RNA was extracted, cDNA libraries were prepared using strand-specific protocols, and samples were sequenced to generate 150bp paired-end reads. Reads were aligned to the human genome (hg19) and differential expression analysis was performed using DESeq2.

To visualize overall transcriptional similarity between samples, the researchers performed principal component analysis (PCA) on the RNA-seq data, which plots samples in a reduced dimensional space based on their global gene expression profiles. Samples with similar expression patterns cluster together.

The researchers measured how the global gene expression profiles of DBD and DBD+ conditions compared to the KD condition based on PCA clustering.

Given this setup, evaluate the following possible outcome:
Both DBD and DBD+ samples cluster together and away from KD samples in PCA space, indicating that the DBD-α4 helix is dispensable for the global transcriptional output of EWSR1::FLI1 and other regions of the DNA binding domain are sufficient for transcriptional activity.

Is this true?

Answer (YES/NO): NO